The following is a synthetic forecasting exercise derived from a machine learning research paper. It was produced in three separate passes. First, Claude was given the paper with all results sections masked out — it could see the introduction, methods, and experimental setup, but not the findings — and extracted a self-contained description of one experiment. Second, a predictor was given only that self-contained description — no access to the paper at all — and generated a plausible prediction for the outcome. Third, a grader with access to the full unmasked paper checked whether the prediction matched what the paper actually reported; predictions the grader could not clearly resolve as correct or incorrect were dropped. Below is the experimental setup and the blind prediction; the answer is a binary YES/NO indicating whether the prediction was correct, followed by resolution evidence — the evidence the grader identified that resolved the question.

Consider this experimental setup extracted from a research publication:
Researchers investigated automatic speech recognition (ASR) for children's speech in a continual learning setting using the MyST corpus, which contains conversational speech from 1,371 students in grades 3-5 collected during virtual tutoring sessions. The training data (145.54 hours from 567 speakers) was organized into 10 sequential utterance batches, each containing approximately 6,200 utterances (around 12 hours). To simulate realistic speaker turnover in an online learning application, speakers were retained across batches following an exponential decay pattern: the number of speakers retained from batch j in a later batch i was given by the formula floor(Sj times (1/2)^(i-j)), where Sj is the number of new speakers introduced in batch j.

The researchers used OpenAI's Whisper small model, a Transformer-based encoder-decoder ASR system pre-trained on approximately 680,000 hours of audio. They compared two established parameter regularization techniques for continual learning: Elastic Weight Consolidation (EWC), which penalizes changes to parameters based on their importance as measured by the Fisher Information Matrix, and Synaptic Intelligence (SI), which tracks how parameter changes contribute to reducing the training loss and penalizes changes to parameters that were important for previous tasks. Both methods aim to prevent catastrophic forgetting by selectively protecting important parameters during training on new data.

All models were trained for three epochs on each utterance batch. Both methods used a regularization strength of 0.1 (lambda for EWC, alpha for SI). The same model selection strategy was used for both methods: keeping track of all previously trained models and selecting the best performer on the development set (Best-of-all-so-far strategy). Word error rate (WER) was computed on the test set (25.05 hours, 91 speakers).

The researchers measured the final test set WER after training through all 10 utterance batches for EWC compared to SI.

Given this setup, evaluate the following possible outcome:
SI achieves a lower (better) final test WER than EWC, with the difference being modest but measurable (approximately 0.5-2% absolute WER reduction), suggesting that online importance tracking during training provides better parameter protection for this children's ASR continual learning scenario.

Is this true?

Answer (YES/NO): NO